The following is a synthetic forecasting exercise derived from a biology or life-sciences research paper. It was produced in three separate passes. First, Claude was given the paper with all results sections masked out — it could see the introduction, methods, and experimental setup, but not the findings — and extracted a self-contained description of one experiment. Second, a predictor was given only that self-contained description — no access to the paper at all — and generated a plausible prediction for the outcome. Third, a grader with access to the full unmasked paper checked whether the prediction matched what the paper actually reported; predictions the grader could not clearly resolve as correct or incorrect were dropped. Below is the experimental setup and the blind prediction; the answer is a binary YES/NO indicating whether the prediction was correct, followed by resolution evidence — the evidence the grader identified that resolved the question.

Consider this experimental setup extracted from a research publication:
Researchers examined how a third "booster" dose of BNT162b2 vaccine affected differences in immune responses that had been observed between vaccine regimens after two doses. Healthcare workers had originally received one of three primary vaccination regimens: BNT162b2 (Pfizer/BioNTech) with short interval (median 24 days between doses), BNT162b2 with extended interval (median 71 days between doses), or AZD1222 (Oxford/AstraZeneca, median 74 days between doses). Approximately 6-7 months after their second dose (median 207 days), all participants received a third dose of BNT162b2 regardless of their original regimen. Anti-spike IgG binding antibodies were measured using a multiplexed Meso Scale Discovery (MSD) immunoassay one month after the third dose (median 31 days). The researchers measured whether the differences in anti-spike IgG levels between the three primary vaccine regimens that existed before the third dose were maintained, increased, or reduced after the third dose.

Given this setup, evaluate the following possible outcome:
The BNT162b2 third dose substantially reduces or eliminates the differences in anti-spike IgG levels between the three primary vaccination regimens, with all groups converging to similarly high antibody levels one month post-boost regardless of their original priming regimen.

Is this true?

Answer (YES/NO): YES